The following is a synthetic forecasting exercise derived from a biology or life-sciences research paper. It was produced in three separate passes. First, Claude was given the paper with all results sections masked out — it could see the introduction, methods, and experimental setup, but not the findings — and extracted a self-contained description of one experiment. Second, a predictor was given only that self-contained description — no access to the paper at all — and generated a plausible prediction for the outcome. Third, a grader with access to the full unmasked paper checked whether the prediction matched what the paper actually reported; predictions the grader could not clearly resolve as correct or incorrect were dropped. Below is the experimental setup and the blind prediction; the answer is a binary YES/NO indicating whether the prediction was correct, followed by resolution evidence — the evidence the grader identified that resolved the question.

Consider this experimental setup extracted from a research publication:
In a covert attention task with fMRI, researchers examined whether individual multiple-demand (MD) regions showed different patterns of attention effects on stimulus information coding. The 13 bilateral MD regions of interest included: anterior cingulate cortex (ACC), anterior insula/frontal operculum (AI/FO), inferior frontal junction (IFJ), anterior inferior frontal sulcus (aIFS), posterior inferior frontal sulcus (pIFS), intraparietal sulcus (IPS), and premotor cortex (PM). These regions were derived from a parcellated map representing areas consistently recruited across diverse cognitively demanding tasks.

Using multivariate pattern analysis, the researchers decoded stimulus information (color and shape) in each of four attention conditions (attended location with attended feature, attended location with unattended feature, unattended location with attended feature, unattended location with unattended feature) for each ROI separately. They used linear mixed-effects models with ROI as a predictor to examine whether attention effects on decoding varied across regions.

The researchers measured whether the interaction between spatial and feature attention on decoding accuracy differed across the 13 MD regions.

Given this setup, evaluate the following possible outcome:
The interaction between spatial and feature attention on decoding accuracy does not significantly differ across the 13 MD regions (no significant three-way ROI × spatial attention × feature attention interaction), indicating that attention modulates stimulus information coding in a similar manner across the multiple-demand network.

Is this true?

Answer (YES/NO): NO